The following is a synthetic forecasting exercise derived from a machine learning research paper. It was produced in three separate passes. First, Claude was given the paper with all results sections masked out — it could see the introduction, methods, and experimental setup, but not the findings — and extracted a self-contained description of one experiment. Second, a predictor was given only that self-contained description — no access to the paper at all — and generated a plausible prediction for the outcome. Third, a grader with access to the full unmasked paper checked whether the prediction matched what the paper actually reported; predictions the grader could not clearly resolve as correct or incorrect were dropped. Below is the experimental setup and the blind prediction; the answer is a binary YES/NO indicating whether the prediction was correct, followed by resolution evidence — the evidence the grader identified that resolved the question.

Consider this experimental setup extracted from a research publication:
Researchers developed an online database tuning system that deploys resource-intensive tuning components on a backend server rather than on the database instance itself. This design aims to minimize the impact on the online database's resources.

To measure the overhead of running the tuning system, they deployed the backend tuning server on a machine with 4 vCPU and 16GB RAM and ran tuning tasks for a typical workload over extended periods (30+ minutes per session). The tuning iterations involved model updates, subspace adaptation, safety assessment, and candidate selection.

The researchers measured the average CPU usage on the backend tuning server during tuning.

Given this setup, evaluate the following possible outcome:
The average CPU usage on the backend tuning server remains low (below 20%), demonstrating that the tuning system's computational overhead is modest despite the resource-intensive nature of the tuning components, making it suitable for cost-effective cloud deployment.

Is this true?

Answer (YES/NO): YES